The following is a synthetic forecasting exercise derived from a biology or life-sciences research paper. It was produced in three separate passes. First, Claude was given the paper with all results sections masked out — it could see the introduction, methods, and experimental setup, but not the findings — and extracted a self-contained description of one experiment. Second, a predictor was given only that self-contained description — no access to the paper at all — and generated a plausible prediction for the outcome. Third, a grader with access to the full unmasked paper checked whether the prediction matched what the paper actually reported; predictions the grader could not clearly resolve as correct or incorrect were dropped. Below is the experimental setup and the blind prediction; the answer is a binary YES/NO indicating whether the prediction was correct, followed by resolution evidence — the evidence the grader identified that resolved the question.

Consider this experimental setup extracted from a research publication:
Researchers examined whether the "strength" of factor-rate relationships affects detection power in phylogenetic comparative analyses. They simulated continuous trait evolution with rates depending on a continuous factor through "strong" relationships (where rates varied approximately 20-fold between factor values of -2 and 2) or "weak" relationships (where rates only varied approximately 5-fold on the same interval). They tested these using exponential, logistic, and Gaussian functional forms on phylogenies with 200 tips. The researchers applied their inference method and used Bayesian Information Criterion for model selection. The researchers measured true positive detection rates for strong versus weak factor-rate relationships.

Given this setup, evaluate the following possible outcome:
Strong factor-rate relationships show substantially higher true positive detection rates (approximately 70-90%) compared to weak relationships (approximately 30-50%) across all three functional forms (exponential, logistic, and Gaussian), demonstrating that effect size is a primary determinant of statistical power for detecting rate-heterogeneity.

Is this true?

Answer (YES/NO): NO